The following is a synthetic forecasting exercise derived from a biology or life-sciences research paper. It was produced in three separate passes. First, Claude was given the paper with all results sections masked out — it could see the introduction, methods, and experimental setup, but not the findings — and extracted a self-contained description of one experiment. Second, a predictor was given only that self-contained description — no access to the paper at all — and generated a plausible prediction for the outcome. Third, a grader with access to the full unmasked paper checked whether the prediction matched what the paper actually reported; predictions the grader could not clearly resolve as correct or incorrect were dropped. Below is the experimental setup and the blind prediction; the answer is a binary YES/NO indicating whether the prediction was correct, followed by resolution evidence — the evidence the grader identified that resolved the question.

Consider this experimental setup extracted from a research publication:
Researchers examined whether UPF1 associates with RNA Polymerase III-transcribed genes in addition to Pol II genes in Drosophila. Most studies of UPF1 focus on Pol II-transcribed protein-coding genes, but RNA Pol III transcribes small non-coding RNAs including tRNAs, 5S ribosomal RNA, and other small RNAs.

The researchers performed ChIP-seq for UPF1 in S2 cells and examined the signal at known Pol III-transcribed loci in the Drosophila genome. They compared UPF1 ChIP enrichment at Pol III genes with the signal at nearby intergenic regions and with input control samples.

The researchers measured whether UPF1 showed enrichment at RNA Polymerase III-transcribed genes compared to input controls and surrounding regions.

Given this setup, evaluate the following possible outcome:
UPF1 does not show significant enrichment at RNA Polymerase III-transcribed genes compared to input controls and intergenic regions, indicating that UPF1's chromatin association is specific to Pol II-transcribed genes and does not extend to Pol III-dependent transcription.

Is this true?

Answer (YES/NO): NO